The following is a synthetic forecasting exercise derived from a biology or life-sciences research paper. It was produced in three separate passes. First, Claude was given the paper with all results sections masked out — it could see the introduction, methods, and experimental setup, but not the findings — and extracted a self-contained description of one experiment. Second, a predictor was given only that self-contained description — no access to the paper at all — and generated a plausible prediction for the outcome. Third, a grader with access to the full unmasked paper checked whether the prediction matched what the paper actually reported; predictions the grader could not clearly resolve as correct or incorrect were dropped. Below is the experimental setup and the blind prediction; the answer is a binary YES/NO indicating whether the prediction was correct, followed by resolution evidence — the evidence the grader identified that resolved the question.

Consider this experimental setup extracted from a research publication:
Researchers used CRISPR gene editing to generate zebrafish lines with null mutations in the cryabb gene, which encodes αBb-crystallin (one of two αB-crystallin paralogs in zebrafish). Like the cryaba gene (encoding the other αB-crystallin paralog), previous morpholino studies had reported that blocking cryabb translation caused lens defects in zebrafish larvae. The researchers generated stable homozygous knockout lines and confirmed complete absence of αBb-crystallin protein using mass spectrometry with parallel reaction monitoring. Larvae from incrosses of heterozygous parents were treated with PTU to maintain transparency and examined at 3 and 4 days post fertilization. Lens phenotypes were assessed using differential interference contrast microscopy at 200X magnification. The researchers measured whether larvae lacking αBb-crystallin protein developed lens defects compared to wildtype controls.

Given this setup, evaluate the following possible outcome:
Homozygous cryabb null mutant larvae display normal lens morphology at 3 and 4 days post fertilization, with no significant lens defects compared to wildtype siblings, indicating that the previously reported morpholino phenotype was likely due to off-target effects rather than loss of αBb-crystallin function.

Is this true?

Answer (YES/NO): YES